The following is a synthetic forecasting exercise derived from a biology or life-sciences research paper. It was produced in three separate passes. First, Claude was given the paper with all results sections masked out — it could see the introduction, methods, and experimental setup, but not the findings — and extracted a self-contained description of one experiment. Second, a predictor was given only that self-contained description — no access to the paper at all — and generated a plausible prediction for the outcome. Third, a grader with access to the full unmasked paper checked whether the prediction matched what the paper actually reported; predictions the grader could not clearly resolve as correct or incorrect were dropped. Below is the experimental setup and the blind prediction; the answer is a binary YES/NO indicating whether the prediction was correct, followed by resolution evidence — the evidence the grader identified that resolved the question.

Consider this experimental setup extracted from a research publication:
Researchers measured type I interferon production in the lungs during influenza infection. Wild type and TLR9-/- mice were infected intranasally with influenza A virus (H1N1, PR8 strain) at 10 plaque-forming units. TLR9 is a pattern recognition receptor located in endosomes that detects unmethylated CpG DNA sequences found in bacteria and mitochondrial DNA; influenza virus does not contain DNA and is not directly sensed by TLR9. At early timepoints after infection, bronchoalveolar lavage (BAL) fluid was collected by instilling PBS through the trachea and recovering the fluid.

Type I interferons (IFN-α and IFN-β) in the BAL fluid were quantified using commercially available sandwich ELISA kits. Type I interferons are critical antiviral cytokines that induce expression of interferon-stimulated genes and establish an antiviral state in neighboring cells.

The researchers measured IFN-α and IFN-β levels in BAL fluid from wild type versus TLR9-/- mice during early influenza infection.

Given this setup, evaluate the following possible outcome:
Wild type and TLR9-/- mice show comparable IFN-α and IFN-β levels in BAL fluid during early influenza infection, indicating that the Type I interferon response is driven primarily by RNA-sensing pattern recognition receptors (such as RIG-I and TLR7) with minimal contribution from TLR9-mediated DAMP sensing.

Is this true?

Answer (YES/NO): NO